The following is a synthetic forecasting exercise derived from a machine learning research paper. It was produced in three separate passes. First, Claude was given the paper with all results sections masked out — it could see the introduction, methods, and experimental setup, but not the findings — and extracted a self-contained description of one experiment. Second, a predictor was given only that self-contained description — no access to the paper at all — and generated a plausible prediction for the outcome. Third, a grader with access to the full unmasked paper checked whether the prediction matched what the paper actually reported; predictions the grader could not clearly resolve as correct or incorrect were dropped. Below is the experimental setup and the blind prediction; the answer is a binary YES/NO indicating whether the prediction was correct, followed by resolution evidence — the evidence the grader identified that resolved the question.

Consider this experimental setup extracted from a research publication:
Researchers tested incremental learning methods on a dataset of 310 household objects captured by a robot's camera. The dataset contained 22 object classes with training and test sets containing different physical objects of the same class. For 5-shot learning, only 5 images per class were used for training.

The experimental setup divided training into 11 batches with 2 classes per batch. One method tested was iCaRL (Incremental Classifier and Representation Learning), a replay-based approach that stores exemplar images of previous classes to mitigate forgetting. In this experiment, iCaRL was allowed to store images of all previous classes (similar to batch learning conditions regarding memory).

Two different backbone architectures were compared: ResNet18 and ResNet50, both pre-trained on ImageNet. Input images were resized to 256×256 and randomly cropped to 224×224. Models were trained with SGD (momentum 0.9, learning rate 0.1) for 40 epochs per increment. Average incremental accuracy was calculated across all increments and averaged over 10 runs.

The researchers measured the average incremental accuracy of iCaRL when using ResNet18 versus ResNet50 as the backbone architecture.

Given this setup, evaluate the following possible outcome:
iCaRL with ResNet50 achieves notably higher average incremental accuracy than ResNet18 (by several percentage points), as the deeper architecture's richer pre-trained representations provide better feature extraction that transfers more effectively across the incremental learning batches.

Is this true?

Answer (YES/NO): YES